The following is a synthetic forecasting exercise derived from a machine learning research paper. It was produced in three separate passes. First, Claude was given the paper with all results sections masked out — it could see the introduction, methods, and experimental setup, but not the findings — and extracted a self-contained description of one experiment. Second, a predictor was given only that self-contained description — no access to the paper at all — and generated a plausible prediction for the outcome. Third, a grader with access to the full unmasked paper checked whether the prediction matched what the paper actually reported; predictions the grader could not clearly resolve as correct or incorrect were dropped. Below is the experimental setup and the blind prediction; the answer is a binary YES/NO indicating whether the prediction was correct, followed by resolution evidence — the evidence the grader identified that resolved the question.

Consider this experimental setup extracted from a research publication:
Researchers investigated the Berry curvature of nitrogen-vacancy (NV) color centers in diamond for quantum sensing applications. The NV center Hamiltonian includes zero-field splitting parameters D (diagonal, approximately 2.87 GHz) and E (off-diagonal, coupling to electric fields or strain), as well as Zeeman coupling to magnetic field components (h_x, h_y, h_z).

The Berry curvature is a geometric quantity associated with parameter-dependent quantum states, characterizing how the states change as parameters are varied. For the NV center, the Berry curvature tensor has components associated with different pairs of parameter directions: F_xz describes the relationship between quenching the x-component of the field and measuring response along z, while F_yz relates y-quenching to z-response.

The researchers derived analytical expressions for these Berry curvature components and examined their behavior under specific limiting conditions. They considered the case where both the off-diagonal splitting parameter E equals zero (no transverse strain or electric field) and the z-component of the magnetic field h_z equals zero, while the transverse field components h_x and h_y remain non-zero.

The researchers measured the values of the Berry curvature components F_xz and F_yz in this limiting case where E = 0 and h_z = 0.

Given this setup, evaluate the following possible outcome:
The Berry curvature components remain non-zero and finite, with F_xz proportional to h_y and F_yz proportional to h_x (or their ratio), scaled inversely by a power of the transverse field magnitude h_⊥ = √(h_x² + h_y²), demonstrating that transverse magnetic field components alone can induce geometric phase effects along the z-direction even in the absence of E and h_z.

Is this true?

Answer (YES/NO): NO